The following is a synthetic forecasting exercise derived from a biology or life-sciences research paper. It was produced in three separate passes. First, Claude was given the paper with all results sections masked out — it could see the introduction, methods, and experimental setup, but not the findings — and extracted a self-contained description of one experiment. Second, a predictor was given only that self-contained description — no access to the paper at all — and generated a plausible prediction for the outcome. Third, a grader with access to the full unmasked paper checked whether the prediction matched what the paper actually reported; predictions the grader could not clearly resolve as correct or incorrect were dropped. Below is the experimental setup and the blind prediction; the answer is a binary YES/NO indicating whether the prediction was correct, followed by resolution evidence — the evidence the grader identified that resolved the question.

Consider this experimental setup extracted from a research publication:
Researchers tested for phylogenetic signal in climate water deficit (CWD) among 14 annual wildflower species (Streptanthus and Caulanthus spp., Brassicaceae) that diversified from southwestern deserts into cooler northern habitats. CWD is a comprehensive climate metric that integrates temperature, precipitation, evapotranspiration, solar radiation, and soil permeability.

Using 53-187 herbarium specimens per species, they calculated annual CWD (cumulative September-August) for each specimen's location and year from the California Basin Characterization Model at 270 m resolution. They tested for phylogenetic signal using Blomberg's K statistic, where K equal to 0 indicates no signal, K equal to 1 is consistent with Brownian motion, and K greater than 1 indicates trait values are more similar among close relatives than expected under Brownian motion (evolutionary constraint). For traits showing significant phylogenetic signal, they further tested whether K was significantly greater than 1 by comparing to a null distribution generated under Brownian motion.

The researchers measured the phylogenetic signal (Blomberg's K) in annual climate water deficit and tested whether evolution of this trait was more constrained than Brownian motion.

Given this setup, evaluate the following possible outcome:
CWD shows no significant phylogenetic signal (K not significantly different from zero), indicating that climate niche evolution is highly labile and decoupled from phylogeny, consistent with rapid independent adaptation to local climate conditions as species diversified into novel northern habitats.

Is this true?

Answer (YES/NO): NO